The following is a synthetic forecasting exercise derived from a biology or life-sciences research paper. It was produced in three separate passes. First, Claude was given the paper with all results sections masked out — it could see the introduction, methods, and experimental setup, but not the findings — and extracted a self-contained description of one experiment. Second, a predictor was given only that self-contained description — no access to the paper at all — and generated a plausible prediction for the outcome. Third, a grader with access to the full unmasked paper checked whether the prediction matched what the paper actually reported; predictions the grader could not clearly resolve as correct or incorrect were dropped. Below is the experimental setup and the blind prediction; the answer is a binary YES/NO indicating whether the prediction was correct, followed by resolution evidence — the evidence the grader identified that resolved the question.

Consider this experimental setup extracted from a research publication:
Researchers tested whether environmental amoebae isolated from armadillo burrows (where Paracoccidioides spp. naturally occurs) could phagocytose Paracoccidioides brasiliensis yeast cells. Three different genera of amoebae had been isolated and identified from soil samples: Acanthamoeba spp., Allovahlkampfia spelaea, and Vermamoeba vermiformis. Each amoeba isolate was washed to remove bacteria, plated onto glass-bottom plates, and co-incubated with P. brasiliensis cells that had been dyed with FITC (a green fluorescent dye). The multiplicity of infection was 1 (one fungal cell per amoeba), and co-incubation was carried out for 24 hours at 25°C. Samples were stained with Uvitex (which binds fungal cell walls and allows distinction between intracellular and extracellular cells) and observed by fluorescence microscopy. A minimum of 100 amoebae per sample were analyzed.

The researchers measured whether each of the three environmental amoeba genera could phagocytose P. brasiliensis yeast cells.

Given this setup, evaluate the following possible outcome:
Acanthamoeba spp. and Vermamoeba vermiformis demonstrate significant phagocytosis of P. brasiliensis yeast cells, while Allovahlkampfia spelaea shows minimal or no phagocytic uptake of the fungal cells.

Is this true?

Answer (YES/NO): NO